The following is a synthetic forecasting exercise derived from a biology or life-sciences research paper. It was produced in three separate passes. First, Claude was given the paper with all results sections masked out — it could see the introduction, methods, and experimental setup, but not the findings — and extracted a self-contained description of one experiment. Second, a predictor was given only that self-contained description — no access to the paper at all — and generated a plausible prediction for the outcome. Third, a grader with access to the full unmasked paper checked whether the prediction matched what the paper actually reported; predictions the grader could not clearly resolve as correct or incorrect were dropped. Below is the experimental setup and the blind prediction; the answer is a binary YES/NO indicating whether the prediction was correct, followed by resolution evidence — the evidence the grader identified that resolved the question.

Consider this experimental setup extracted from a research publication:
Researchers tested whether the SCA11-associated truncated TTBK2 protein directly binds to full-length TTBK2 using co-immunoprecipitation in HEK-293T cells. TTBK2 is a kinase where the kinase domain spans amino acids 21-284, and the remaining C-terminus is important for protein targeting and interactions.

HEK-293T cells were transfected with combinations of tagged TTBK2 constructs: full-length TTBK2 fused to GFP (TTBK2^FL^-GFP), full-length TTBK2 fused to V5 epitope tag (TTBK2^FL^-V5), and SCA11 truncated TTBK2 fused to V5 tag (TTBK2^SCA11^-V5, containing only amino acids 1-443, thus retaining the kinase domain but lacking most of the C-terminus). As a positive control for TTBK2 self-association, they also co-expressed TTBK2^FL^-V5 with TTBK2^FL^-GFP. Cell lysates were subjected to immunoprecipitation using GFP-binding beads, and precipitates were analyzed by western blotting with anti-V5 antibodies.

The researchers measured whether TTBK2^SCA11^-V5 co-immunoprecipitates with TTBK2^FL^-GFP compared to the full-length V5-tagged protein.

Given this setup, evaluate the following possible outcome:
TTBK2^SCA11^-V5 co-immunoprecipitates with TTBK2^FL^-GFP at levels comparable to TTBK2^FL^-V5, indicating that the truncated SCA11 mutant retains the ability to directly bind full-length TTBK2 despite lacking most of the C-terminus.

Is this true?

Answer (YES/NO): NO